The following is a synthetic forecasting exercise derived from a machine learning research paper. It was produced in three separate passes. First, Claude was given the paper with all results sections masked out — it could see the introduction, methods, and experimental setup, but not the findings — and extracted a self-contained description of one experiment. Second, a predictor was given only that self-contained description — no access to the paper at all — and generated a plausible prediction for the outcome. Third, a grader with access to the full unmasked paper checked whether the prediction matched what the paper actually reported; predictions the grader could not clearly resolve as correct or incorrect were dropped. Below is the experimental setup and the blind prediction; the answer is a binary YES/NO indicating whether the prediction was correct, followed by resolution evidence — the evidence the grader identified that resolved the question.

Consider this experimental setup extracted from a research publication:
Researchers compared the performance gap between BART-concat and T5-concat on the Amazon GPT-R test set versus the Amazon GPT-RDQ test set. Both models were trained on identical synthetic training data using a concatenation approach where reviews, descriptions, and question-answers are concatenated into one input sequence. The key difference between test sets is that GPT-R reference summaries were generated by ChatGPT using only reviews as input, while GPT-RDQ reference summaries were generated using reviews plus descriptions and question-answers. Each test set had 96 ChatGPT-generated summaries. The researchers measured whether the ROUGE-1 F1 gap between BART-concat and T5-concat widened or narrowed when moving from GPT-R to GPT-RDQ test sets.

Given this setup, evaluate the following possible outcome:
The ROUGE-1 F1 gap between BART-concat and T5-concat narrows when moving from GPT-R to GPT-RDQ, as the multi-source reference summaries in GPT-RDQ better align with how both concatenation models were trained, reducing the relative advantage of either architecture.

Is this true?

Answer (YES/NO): NO